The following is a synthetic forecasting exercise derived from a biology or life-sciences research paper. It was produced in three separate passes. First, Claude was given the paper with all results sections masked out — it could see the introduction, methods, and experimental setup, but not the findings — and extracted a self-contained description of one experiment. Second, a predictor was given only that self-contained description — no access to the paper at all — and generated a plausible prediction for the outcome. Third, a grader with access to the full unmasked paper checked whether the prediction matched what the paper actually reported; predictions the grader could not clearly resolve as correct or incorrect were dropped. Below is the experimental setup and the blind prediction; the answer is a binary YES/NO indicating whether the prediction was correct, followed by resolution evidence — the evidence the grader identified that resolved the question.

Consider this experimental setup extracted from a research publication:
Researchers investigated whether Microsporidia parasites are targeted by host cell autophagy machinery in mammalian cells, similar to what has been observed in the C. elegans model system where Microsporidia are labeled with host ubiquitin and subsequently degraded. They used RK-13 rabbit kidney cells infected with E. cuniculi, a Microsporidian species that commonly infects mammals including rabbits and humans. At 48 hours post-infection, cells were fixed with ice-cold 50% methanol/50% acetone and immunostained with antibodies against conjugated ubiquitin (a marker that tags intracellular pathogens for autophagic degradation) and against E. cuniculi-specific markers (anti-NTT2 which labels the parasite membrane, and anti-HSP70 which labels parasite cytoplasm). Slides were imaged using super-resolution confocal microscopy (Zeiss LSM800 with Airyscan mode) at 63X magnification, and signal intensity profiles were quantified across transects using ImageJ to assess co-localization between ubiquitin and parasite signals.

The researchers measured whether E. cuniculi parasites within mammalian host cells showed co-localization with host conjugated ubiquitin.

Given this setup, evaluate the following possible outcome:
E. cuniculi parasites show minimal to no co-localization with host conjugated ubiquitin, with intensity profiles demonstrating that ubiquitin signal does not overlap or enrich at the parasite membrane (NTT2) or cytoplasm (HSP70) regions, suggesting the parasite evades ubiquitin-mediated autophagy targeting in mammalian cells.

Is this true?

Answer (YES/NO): NO